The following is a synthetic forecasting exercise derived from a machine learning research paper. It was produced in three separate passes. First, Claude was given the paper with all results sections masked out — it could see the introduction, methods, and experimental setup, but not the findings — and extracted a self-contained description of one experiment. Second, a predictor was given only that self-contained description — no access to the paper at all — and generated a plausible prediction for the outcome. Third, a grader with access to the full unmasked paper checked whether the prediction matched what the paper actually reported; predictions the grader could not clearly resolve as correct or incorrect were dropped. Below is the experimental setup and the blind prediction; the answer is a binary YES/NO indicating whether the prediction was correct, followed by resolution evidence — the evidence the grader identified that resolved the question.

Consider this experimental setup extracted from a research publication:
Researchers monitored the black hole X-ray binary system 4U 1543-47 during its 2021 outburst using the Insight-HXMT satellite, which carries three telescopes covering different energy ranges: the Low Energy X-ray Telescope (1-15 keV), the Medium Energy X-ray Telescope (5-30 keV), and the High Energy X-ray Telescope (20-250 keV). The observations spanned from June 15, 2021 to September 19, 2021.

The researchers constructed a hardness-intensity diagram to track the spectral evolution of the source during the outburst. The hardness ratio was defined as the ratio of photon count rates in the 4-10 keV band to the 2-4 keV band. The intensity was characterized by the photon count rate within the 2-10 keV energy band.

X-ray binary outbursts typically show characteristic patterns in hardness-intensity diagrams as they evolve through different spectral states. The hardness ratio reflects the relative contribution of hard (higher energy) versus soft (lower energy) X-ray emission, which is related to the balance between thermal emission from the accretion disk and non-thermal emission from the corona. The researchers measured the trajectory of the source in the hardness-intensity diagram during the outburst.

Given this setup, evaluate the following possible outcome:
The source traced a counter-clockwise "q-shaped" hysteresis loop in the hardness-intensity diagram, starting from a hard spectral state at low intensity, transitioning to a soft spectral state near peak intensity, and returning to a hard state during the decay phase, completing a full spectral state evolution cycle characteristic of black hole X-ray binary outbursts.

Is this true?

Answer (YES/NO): NO